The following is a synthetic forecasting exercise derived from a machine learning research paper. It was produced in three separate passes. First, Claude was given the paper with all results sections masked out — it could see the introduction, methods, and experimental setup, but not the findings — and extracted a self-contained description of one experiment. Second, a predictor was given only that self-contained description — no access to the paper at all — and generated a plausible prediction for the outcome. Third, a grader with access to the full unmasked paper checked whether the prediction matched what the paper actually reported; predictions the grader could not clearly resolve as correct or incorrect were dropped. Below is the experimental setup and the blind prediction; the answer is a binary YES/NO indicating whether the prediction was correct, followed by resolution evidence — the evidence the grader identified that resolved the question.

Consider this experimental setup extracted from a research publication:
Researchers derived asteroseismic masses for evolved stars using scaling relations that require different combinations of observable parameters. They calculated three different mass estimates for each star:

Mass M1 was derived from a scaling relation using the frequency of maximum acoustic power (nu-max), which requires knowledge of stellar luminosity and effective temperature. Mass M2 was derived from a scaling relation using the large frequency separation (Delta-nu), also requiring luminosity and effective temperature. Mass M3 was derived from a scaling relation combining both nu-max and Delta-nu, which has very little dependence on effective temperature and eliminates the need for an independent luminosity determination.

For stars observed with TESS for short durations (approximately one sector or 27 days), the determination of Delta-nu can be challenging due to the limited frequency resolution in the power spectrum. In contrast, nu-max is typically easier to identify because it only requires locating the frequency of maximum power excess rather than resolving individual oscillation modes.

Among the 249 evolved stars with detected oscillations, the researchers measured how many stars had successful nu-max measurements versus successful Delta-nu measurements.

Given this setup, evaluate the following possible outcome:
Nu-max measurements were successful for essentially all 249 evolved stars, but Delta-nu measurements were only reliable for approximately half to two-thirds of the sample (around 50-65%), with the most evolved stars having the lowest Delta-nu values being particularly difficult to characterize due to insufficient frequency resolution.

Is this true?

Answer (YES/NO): NO